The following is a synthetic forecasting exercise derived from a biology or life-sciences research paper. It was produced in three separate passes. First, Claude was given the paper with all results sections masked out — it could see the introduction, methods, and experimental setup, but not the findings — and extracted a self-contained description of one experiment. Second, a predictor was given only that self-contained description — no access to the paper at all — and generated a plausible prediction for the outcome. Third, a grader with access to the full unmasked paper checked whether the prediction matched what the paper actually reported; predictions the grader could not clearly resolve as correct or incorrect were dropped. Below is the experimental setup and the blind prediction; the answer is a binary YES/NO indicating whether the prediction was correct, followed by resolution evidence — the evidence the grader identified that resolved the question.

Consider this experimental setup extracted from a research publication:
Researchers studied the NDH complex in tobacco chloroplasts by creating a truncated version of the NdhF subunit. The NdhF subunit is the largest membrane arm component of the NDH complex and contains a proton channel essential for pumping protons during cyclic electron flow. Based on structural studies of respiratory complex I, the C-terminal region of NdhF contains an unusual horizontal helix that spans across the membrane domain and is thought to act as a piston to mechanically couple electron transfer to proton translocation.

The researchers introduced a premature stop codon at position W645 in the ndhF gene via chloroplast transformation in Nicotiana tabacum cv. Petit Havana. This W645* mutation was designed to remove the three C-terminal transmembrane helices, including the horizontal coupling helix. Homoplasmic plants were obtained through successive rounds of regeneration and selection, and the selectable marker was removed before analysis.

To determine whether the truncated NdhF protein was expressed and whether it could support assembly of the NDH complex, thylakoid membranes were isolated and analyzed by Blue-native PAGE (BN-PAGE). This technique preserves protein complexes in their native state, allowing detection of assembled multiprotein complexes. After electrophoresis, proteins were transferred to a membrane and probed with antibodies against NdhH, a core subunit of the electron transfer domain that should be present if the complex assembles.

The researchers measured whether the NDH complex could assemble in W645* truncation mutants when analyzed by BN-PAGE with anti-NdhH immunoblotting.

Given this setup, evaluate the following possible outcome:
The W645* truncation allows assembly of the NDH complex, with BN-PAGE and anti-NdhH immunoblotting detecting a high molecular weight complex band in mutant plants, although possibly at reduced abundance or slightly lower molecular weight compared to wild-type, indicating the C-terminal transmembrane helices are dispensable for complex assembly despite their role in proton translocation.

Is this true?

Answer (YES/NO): NO